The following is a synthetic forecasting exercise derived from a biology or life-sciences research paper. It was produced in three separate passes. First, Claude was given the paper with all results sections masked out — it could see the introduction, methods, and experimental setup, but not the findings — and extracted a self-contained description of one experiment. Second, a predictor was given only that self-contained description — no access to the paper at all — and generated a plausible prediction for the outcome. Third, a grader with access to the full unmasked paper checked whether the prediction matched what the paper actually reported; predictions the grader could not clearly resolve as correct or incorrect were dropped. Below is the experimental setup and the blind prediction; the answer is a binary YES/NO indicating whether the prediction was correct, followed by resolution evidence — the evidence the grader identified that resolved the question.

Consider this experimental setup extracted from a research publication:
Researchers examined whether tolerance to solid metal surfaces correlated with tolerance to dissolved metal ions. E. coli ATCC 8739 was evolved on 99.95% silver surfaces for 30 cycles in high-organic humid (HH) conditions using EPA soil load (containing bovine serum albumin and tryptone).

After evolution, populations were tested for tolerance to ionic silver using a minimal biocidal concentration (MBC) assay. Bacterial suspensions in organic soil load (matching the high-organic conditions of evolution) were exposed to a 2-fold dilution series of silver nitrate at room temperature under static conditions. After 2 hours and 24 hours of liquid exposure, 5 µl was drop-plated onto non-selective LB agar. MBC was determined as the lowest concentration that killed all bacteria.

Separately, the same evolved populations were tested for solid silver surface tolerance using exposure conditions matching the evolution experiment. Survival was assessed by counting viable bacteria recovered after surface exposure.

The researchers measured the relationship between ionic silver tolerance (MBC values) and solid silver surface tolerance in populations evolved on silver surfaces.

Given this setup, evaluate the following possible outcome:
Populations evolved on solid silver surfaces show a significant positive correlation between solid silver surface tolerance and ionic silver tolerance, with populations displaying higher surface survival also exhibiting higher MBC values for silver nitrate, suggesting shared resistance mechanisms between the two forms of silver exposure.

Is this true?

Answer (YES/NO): NO